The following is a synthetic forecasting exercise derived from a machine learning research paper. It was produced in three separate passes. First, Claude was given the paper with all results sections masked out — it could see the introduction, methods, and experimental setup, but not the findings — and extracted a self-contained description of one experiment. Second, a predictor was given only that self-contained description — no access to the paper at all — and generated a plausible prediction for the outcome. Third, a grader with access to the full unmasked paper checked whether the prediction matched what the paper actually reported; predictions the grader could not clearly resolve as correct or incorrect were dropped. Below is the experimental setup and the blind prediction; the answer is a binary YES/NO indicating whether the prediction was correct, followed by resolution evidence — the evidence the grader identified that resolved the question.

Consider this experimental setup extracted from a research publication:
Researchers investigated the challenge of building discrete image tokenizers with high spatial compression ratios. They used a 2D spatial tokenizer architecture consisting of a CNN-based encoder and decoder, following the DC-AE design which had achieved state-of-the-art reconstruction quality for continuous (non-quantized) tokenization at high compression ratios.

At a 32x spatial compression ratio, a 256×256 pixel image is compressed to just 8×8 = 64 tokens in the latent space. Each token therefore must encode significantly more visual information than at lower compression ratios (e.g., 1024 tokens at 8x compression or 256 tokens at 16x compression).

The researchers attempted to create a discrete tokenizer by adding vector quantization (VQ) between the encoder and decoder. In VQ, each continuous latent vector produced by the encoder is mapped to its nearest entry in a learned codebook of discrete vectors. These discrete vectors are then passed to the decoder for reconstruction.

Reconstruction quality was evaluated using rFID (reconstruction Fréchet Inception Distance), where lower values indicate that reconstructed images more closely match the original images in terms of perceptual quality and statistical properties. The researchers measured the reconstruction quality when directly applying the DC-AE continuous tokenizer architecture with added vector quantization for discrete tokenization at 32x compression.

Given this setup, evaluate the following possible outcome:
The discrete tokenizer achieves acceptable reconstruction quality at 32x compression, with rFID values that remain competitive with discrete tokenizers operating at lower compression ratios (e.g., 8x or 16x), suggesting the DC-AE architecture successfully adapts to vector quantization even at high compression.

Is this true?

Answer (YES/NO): NO